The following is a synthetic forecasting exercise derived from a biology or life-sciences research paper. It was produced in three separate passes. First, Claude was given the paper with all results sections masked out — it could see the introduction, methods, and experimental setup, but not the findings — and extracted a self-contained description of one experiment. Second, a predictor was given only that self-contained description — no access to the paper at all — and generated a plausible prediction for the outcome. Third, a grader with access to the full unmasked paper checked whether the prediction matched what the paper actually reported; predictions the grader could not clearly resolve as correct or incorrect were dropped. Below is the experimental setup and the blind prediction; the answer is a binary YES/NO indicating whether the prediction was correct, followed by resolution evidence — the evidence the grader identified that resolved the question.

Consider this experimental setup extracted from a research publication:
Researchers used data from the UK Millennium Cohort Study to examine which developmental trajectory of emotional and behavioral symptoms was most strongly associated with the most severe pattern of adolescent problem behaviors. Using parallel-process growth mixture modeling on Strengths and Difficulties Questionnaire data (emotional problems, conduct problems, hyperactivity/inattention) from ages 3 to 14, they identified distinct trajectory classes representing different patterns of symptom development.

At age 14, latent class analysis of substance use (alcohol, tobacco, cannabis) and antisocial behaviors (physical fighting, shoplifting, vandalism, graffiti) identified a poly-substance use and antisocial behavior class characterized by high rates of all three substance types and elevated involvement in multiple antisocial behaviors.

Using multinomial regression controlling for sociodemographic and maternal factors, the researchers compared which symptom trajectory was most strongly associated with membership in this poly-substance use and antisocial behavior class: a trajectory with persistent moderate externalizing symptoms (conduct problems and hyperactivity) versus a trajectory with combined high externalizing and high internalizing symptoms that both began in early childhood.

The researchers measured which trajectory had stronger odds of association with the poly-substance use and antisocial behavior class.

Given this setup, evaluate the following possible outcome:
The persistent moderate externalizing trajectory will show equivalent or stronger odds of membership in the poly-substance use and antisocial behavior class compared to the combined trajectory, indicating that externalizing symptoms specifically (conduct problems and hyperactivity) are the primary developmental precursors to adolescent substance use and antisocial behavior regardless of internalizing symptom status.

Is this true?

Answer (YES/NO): NO